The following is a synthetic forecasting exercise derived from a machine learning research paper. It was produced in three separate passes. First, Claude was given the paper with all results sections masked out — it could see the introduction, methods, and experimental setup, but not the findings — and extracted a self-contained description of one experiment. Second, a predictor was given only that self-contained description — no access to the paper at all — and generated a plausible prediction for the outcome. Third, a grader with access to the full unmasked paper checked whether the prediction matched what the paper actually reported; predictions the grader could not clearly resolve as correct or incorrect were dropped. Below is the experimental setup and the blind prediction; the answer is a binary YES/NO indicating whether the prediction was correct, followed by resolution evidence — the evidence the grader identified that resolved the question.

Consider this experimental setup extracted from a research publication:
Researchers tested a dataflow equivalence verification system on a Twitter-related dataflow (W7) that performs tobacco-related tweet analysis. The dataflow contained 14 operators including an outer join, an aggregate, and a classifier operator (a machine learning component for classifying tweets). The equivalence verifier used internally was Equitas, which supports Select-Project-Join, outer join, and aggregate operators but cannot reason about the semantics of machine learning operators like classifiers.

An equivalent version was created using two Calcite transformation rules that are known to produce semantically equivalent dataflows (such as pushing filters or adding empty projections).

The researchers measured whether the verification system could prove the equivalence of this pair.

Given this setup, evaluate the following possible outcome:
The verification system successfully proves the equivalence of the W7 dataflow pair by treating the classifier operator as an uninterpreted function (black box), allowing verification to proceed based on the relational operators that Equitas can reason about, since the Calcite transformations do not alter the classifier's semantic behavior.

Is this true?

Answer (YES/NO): NO